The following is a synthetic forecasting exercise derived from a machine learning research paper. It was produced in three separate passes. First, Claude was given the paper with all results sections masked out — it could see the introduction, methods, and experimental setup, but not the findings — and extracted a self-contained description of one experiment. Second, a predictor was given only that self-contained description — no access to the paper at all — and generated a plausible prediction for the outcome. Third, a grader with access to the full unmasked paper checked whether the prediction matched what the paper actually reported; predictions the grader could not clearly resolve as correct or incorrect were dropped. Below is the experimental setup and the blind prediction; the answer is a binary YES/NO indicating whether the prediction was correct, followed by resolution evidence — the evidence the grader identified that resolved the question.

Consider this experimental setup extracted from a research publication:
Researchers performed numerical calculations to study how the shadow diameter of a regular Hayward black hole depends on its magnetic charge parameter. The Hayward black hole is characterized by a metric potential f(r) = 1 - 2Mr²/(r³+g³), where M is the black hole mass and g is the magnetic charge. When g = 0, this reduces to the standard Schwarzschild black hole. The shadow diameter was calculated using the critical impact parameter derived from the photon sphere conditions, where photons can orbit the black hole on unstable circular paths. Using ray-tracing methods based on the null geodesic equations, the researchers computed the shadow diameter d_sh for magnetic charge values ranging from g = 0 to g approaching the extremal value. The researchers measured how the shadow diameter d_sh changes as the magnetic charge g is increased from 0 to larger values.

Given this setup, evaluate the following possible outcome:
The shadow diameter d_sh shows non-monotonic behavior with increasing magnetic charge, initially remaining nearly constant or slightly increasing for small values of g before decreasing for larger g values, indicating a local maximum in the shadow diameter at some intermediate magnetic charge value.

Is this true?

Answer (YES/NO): NO